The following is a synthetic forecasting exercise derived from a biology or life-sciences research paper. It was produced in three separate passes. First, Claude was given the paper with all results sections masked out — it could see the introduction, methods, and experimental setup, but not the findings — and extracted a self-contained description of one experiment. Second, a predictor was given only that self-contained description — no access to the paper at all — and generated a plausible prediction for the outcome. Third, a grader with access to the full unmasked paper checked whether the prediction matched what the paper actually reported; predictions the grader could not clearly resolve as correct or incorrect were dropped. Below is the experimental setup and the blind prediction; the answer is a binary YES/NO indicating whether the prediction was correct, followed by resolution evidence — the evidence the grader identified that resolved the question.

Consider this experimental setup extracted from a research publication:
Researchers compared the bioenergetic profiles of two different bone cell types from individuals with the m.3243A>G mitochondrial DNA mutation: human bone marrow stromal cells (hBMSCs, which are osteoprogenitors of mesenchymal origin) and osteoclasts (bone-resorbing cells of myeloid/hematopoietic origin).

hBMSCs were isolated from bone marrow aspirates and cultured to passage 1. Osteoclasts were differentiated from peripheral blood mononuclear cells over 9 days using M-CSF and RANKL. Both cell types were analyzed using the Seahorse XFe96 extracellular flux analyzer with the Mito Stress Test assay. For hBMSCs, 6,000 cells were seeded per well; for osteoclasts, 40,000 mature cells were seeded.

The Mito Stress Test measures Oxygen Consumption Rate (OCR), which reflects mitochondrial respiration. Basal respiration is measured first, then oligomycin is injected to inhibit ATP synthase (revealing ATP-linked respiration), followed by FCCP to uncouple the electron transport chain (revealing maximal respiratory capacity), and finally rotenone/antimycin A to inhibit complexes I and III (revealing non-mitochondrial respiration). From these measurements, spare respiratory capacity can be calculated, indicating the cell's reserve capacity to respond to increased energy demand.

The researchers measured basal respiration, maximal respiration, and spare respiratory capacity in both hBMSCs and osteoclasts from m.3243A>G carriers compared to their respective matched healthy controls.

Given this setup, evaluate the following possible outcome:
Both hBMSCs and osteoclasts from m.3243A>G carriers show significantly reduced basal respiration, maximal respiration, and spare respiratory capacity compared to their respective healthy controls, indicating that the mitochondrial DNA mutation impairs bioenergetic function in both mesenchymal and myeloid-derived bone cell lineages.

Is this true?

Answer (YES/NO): NO